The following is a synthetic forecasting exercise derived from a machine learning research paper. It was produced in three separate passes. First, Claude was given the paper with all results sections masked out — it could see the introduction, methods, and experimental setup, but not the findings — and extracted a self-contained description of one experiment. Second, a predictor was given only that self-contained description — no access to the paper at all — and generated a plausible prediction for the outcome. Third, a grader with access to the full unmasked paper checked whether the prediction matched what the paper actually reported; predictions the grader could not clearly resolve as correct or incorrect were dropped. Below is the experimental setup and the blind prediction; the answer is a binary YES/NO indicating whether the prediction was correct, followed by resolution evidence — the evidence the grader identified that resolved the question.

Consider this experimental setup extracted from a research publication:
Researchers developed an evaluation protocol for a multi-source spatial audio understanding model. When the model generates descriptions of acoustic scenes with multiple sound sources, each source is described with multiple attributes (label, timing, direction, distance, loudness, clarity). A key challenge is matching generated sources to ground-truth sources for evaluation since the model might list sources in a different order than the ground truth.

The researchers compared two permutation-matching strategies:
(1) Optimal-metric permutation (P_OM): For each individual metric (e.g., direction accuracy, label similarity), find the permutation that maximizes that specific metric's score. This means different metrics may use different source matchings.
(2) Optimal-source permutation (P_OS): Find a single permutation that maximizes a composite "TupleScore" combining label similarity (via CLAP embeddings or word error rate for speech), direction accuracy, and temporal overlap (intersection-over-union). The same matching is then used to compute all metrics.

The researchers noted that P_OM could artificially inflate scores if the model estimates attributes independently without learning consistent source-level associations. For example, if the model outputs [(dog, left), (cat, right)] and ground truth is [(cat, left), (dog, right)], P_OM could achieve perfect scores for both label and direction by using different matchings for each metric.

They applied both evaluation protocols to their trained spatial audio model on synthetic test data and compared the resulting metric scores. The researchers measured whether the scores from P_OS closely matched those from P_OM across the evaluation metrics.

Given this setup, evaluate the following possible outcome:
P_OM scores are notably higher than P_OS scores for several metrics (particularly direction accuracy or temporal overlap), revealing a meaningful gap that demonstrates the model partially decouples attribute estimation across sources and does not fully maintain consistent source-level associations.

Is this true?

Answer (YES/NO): NO